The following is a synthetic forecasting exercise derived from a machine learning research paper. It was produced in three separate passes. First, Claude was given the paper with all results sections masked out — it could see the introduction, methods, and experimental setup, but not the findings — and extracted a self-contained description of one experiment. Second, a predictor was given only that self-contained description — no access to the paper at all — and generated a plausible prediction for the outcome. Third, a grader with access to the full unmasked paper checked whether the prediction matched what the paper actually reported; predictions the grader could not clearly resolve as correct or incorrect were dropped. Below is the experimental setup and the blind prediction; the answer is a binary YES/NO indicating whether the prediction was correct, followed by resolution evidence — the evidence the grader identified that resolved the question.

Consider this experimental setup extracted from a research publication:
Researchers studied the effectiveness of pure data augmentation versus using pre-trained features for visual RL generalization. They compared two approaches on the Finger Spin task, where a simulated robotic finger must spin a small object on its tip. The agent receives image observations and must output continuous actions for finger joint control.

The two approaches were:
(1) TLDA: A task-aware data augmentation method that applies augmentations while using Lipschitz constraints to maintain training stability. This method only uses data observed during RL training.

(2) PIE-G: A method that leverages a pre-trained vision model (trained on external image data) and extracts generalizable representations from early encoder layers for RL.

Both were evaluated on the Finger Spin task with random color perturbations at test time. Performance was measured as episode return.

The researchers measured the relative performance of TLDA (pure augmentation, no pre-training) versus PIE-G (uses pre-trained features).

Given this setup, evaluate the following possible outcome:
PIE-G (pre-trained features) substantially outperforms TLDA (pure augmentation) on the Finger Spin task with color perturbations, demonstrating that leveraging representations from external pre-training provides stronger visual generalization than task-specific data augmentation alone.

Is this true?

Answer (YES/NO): NO